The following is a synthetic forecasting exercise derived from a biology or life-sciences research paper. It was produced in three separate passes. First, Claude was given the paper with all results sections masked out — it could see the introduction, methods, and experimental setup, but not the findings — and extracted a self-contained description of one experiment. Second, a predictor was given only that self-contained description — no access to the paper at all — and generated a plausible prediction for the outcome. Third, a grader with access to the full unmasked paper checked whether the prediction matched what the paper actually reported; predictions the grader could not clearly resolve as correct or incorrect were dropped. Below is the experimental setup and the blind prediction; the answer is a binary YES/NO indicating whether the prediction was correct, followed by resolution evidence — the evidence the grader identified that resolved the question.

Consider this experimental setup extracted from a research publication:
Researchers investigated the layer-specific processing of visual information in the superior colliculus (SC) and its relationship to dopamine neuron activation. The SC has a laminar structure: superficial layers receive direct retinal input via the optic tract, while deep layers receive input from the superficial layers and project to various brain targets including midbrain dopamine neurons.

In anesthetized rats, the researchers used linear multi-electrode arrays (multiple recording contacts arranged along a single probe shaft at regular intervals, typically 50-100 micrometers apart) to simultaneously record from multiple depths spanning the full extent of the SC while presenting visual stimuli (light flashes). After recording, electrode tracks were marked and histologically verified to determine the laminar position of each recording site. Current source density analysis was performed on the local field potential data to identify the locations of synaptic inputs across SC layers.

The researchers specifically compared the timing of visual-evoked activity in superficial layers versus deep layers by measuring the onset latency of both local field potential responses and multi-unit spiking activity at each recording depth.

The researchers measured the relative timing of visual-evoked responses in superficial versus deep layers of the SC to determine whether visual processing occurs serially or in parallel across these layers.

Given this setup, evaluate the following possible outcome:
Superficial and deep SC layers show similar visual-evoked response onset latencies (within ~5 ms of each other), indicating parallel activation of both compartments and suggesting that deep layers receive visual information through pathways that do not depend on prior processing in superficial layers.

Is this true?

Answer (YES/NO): NO